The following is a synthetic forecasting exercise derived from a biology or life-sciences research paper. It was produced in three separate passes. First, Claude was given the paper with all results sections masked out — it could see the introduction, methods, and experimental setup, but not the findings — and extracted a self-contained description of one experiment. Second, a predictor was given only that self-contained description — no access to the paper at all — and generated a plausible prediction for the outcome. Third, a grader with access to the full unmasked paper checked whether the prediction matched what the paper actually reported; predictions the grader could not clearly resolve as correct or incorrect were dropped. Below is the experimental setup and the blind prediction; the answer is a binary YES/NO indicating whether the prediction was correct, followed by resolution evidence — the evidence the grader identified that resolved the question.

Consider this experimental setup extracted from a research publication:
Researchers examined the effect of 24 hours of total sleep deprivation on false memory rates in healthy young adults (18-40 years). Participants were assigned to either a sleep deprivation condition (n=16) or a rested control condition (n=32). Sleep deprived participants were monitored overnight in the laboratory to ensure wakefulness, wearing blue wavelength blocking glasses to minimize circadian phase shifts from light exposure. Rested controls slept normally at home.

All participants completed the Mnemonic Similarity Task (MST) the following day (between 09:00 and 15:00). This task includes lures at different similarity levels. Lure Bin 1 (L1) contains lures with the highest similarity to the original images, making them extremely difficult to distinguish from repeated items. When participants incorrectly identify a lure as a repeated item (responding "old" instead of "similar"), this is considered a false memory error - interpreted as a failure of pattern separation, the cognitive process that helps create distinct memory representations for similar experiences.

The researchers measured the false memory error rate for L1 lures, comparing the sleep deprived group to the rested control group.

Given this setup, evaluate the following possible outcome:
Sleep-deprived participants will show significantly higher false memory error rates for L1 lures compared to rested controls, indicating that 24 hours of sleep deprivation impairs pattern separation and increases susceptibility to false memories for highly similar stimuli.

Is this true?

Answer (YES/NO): NO